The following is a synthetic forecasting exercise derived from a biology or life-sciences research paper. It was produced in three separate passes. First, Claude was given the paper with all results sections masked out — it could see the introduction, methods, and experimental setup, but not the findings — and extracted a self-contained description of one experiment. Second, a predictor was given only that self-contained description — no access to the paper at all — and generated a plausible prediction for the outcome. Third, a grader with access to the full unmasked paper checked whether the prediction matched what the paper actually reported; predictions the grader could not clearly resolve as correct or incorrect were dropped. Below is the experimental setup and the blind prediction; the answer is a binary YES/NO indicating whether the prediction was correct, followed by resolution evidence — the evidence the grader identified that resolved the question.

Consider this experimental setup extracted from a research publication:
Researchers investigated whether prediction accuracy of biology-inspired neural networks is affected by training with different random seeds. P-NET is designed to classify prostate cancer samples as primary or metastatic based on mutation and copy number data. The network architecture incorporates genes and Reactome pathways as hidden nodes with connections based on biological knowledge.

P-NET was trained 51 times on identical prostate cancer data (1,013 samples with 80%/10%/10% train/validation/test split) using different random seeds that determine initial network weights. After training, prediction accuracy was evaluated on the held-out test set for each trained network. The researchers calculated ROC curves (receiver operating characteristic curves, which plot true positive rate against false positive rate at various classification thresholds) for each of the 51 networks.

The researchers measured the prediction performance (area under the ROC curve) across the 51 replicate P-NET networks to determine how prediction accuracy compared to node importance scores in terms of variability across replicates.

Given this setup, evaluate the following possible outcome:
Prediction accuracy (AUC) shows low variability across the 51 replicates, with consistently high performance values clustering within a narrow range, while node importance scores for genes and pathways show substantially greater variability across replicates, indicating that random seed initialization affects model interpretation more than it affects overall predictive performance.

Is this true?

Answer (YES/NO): YES